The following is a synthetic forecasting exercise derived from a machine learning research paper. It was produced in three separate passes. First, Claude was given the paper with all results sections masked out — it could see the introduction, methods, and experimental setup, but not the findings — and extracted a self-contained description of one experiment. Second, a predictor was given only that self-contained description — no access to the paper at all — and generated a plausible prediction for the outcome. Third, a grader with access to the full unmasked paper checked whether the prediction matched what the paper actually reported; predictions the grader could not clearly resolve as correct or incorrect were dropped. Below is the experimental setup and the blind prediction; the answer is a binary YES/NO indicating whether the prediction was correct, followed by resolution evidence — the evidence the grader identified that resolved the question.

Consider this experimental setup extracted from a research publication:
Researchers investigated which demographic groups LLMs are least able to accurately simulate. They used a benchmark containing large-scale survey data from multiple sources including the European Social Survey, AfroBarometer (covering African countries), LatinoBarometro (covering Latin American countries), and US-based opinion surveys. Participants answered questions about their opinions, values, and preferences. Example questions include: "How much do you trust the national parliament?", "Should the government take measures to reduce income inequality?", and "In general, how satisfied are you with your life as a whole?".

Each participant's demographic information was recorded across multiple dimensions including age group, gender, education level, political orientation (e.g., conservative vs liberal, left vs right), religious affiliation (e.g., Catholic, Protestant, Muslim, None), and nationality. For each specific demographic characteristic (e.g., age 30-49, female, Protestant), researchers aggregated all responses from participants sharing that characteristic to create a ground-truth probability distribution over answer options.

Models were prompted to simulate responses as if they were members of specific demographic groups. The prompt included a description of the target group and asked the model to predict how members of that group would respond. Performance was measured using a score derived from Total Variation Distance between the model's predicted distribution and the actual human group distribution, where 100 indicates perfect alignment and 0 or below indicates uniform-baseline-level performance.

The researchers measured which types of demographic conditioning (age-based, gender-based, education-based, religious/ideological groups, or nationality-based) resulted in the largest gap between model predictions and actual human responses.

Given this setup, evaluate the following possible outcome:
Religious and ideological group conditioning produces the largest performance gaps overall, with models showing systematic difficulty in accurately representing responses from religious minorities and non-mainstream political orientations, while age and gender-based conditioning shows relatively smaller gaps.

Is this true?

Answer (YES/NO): YES